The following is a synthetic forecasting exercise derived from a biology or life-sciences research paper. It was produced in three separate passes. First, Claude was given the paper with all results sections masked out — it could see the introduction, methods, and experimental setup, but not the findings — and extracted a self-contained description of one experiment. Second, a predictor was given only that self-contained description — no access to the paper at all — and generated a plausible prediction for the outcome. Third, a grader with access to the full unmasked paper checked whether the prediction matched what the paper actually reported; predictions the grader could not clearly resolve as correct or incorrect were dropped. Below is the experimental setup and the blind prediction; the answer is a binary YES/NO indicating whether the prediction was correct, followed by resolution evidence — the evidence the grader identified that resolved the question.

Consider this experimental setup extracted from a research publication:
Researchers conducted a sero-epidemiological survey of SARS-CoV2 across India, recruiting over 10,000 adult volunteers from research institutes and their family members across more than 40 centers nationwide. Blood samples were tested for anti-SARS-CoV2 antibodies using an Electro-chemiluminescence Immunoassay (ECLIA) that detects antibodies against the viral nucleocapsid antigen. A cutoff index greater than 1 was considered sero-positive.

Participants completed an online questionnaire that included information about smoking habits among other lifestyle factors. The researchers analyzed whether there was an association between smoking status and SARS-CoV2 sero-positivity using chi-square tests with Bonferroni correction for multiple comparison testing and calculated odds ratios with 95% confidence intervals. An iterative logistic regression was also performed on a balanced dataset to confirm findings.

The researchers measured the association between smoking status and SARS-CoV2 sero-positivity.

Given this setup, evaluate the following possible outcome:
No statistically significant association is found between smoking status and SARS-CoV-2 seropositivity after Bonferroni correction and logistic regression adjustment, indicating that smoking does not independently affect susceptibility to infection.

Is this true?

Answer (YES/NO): NO